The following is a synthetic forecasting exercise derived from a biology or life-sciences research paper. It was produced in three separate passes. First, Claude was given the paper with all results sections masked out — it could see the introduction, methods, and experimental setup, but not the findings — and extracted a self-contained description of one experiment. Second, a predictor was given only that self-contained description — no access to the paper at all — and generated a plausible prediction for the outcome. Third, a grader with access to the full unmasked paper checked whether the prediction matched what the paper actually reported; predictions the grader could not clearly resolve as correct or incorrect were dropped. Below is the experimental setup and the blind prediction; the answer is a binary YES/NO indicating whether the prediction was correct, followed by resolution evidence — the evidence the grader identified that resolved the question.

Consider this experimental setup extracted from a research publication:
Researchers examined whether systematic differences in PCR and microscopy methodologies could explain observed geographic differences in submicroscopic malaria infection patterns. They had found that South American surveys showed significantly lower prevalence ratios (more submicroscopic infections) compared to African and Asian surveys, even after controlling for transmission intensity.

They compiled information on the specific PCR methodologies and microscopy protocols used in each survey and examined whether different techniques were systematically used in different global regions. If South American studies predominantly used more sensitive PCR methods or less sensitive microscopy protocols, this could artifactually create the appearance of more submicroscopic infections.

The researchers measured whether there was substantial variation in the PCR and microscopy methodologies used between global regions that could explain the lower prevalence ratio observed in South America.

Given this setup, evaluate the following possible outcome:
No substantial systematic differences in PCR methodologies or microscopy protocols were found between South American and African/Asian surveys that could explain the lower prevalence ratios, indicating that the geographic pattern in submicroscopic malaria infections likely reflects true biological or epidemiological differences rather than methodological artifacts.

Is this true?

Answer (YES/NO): YES